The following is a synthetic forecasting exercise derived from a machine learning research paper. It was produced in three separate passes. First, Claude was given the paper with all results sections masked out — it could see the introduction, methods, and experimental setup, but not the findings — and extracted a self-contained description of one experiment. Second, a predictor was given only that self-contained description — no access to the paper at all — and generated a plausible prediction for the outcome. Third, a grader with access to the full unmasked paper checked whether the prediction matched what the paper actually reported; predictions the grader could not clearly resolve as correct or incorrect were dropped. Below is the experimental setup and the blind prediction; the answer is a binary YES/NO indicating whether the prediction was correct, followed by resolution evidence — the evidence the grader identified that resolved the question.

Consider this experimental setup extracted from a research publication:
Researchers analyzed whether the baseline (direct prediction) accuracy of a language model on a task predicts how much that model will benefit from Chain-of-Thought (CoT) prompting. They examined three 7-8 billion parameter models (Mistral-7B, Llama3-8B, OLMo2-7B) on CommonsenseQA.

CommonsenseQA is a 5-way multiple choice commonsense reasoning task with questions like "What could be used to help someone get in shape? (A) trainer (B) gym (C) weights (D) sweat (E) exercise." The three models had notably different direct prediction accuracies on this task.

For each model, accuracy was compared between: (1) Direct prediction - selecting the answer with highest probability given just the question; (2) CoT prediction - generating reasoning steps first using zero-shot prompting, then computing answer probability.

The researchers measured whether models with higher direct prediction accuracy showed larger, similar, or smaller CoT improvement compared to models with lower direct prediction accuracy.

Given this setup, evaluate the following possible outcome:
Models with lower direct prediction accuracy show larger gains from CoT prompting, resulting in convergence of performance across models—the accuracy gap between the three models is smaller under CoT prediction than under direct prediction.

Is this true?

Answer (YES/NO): YES